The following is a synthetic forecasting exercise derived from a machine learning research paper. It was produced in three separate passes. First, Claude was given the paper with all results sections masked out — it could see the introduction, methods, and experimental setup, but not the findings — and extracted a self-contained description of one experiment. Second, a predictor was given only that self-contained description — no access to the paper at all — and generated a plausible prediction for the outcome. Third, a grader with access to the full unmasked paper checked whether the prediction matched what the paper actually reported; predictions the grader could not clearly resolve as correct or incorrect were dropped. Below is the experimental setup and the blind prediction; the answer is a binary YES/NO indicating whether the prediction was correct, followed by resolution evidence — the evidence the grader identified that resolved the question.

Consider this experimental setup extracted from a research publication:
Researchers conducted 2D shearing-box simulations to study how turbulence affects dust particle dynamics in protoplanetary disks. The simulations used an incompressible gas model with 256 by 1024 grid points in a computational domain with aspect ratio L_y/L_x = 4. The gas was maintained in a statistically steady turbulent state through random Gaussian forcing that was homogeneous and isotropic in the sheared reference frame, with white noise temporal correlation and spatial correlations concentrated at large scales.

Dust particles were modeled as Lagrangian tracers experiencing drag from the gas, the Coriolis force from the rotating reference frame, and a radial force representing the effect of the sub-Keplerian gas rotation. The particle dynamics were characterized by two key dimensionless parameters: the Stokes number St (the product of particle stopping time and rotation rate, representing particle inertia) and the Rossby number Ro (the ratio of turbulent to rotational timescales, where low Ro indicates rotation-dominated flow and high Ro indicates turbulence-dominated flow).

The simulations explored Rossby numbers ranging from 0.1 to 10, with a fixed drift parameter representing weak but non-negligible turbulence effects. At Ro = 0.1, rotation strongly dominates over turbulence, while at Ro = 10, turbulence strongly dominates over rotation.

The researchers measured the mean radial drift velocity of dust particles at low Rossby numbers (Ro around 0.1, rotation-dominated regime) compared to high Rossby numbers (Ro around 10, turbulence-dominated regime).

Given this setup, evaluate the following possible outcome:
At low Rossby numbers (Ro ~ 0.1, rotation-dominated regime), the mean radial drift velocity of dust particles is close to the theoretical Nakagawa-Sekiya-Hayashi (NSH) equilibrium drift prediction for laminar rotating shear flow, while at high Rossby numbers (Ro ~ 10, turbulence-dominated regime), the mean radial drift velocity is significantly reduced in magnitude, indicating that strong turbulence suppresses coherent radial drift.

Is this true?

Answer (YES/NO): NO